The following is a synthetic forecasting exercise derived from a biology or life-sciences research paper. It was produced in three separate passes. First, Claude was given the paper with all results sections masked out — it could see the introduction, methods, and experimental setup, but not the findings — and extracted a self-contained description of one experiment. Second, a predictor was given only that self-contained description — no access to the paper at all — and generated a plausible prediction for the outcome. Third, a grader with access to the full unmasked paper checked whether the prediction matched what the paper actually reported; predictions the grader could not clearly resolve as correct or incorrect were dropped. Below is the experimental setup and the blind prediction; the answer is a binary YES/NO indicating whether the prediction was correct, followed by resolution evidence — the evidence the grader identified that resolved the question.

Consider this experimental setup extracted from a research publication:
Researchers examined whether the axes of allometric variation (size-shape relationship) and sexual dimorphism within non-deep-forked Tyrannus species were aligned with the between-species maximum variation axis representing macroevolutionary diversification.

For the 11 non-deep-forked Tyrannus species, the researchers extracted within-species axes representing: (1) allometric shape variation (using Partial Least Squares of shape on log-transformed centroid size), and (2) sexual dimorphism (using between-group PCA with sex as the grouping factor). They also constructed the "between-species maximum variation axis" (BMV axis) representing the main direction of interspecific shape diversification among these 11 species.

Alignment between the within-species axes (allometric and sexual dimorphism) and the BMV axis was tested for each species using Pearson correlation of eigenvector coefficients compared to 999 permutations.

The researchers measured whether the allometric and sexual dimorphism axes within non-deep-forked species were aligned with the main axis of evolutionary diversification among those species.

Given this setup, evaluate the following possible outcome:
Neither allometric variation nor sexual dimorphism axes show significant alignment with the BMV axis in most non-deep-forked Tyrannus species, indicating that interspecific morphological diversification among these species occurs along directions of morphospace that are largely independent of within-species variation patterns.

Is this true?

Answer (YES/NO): YES